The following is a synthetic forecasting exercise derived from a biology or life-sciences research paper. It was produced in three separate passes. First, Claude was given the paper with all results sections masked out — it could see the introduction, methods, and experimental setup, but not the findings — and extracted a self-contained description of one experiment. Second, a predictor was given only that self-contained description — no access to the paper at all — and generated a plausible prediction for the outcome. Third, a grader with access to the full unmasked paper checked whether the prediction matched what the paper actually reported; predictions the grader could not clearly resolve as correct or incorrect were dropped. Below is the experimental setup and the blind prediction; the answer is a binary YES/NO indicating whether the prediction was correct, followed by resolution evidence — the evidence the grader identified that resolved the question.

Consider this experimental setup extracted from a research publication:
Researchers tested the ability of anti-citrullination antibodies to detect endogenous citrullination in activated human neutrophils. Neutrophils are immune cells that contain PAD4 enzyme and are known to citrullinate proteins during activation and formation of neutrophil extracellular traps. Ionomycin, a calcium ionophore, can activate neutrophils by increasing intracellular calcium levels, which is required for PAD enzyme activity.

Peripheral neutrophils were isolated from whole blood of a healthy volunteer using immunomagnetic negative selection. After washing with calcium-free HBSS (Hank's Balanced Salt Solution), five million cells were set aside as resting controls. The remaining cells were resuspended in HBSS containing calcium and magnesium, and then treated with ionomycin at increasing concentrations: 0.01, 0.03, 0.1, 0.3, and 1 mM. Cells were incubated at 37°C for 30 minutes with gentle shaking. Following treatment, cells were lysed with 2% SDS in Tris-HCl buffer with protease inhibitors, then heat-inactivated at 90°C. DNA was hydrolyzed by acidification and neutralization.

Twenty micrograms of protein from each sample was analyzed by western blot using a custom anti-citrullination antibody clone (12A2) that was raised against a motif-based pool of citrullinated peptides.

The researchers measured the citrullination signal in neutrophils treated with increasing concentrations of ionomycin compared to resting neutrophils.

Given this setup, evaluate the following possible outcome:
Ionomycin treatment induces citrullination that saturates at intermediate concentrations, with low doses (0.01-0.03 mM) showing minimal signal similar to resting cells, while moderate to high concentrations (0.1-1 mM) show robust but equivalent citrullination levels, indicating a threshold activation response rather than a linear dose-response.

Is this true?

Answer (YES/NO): NO